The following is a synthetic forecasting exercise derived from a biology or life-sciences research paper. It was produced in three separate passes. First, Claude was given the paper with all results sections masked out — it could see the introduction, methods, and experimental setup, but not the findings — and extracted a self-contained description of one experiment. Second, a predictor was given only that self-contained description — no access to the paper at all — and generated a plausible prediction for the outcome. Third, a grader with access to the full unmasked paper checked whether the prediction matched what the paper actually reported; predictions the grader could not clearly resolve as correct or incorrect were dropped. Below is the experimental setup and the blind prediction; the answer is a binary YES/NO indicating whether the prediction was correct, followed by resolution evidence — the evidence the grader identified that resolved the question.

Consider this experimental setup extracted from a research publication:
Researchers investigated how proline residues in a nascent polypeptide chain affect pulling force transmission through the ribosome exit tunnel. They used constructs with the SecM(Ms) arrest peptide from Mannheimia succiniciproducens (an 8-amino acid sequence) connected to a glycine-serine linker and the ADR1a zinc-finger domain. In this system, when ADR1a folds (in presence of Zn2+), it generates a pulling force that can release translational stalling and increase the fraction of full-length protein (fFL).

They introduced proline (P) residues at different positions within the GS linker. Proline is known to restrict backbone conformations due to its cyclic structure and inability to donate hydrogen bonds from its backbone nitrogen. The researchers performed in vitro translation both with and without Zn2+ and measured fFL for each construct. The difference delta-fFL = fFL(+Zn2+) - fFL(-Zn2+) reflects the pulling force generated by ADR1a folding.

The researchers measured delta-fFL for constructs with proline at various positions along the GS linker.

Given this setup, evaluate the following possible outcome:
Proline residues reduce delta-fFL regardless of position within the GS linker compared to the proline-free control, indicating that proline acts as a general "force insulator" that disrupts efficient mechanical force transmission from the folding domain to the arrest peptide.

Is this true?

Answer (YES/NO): NO